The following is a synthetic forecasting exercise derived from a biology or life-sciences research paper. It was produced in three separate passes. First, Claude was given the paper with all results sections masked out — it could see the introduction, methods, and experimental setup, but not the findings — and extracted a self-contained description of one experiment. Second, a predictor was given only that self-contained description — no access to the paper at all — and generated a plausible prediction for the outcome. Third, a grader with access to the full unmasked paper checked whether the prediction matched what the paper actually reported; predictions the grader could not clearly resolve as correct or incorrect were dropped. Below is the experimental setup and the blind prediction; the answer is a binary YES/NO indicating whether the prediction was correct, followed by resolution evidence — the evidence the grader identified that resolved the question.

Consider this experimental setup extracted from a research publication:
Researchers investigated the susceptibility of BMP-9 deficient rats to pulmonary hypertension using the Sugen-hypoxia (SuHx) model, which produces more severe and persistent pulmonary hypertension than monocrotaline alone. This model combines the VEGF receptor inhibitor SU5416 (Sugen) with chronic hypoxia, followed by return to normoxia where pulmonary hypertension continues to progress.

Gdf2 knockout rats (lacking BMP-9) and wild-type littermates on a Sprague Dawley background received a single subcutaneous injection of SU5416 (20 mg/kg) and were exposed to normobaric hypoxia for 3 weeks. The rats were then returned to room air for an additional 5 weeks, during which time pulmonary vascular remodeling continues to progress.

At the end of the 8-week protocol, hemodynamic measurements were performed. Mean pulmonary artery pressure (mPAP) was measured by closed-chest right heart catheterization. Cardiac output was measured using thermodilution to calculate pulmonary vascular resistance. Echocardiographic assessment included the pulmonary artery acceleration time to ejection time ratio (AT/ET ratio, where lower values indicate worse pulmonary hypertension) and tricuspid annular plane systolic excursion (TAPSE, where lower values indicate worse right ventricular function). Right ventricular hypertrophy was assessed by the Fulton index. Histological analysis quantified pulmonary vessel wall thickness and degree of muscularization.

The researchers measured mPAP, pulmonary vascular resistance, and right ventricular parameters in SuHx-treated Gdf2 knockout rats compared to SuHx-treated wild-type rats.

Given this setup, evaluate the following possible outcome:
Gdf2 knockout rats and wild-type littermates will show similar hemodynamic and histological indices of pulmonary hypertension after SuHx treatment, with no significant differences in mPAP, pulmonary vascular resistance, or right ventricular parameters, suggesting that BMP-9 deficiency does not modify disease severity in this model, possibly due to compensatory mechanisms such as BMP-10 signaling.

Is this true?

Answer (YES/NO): NO